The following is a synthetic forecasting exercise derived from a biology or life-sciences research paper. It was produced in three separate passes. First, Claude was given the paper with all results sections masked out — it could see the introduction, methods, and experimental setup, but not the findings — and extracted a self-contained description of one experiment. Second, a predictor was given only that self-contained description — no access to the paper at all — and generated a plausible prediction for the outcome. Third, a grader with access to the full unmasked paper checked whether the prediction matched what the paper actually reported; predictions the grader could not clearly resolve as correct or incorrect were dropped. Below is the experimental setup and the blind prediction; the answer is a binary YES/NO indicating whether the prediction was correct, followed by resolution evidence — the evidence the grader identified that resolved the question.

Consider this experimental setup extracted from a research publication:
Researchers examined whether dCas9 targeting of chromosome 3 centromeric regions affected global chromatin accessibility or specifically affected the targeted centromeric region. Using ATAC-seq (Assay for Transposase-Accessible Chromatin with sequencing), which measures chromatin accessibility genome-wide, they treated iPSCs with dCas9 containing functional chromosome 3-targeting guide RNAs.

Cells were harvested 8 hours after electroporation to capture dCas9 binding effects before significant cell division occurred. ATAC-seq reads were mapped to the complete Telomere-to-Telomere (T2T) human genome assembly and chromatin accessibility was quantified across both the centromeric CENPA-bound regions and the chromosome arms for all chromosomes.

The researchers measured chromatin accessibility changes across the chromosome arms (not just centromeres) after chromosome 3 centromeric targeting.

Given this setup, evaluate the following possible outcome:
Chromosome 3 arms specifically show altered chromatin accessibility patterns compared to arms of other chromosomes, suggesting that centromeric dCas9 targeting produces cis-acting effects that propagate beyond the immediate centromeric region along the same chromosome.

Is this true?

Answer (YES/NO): NO